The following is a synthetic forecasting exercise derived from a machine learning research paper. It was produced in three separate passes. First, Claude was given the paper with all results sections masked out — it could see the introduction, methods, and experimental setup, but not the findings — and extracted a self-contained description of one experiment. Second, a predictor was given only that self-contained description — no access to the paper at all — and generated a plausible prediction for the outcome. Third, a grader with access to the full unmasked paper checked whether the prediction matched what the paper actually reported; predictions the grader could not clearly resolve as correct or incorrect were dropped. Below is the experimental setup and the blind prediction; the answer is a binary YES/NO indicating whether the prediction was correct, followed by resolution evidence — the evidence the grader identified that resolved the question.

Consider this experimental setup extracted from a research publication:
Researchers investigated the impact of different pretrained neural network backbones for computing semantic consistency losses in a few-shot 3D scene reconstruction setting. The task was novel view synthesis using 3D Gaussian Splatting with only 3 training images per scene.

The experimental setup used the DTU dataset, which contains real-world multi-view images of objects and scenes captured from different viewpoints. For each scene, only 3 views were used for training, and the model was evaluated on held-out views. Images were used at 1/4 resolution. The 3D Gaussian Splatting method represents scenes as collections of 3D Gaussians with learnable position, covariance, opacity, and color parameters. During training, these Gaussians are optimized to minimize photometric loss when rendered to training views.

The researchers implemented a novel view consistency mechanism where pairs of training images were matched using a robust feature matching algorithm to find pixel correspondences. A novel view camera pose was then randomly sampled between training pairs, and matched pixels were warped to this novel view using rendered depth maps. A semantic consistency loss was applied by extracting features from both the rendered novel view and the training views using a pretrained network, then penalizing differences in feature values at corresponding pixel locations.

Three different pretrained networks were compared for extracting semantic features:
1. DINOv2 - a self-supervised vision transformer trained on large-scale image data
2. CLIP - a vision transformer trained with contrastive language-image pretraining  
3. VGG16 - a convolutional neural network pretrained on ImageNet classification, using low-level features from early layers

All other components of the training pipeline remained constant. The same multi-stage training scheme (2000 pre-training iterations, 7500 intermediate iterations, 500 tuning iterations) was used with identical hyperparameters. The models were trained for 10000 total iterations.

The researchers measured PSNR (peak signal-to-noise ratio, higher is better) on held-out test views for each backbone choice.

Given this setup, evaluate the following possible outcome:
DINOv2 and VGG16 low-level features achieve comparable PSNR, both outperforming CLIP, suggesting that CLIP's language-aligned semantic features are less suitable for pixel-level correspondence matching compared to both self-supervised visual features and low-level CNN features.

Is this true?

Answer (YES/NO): NO